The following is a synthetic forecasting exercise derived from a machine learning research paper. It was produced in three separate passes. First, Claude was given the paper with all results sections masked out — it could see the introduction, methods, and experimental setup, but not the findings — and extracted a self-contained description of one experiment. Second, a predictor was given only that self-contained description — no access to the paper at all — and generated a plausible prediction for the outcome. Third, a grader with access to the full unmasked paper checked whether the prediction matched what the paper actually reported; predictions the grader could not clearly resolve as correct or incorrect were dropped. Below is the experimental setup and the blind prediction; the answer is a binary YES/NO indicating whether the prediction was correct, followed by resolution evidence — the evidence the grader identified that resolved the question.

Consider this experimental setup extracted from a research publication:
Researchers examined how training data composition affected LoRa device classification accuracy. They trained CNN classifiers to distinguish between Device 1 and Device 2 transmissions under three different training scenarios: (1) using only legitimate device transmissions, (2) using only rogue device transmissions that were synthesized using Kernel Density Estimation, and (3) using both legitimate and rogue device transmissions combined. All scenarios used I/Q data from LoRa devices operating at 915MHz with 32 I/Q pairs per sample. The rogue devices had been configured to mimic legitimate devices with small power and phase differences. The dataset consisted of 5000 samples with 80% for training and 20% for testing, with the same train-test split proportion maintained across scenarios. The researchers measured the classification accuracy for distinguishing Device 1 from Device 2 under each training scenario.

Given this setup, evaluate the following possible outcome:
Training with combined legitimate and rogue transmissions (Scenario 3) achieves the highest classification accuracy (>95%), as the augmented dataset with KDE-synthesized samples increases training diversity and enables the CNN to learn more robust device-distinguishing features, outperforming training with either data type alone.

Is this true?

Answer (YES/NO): NO